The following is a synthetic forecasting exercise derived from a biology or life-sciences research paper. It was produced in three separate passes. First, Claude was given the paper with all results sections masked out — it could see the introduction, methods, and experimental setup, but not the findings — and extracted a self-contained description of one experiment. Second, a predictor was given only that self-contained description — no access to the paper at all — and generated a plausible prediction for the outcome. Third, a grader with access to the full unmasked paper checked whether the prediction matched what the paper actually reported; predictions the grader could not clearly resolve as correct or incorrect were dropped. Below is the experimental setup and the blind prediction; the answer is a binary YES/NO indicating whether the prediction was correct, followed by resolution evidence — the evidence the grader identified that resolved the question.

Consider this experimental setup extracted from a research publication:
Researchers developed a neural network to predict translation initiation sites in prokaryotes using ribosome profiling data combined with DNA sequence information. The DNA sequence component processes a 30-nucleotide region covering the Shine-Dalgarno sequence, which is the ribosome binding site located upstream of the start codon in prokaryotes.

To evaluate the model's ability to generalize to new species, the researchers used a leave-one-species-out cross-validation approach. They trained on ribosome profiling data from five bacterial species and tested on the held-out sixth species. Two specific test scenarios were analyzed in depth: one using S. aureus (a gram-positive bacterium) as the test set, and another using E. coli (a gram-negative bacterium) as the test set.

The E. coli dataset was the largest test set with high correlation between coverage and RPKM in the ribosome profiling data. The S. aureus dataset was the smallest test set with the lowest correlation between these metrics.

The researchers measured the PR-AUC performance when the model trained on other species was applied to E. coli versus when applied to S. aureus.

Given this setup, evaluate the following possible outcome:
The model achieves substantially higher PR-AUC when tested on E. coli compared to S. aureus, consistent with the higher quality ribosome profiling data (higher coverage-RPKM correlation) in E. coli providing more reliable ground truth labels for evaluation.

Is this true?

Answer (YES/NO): NO